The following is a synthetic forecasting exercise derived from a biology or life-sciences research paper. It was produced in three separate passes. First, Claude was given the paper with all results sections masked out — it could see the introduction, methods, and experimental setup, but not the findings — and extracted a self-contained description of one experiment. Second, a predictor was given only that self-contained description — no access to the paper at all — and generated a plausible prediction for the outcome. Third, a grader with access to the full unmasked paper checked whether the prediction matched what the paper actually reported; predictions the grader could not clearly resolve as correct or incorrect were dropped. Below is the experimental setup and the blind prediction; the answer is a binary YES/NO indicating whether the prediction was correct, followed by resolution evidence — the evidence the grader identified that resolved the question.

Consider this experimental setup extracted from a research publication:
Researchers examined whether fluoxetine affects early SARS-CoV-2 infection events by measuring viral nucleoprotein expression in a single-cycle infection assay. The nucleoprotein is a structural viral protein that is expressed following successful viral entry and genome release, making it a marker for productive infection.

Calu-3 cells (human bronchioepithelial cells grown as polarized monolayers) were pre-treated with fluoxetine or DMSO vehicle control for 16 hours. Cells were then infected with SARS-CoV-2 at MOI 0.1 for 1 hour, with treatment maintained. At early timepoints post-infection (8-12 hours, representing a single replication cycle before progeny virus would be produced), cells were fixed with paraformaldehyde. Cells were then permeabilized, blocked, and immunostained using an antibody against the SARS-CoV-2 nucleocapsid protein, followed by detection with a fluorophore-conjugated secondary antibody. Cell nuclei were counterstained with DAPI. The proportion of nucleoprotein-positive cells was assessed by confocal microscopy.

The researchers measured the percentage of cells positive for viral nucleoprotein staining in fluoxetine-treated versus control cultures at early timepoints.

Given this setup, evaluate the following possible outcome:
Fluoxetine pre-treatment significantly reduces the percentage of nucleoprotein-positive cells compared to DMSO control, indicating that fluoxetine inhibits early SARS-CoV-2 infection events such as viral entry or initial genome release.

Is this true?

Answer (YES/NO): YES